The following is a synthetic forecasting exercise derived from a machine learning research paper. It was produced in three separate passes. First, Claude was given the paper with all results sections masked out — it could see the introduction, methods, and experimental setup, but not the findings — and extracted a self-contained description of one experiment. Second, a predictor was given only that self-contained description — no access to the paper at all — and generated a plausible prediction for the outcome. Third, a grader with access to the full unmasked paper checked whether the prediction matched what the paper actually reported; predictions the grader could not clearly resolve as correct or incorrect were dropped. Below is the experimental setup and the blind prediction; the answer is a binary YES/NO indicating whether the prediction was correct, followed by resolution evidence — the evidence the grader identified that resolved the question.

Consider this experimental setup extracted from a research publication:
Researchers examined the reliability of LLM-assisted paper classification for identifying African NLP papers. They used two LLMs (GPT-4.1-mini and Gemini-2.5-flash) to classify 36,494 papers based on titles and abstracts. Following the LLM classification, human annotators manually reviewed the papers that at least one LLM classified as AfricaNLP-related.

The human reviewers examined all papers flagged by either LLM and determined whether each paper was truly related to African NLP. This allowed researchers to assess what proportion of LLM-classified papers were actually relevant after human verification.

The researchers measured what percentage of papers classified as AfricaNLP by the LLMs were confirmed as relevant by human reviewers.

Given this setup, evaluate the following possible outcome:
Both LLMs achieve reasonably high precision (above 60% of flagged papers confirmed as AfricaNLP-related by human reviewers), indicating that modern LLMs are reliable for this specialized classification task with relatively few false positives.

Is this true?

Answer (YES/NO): YES